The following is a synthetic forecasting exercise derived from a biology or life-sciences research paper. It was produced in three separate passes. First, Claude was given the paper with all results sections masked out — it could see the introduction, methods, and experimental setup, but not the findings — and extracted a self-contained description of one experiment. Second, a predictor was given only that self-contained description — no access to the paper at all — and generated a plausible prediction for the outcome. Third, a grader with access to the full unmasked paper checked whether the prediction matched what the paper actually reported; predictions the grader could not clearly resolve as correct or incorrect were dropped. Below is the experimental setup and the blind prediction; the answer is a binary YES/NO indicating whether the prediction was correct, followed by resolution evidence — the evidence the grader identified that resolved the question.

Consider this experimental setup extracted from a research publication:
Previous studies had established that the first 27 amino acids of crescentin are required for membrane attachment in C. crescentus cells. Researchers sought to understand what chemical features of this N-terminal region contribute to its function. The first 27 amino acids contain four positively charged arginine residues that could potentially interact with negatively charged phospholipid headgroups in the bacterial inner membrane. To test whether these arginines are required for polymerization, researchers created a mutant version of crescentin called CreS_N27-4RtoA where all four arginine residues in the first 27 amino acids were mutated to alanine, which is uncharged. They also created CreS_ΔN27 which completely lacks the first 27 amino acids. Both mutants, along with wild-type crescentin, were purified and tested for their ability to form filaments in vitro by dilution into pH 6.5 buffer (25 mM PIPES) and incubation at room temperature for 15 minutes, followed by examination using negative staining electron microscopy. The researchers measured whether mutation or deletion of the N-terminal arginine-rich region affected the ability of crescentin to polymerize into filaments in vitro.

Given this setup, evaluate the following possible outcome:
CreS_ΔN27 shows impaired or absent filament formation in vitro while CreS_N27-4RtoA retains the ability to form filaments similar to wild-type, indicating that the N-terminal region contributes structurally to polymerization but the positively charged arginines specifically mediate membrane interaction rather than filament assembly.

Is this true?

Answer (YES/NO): NO